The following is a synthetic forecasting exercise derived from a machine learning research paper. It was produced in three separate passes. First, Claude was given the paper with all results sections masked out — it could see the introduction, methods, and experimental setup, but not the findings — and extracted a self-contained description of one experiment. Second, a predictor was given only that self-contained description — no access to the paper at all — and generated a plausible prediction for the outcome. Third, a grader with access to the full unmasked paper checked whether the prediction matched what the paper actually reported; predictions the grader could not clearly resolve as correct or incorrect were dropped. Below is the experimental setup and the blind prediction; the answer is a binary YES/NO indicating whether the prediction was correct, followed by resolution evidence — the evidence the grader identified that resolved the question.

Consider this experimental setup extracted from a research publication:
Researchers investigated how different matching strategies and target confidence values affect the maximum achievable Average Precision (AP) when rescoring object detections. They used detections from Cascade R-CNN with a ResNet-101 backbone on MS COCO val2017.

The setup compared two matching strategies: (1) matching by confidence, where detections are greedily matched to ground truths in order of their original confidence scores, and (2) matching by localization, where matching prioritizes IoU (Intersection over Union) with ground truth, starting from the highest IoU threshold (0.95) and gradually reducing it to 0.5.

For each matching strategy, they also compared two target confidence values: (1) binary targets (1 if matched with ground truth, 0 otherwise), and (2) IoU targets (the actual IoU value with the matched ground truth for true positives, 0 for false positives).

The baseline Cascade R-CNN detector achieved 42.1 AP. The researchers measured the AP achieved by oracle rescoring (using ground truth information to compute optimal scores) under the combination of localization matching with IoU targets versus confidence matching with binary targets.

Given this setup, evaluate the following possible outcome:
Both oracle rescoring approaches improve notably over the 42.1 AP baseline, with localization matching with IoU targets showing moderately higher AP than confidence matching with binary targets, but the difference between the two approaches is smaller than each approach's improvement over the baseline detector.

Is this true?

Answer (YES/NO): NO